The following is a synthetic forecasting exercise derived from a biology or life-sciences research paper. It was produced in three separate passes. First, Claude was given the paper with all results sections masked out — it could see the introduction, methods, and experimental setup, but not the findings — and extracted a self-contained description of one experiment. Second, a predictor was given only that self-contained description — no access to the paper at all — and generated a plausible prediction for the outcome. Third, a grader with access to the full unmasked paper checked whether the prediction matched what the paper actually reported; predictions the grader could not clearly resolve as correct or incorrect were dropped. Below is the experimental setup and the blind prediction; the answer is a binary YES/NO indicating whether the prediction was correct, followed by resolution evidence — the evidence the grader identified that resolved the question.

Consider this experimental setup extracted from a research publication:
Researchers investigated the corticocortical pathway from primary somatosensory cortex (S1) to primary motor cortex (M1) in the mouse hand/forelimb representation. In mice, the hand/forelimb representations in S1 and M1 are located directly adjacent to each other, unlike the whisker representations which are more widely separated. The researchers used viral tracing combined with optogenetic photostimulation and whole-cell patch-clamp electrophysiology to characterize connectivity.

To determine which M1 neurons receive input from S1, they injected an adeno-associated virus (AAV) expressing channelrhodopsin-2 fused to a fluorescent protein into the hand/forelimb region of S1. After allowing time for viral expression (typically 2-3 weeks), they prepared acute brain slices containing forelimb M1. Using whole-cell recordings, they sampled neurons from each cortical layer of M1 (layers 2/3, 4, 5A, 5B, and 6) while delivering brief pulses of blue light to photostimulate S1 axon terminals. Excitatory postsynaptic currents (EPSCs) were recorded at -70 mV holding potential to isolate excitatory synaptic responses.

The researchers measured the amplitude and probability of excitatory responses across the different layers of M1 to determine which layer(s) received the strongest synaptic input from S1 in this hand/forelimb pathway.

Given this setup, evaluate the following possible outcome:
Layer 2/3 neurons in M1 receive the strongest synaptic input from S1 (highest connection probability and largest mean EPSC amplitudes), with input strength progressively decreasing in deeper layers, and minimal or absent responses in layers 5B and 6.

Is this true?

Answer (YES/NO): YES